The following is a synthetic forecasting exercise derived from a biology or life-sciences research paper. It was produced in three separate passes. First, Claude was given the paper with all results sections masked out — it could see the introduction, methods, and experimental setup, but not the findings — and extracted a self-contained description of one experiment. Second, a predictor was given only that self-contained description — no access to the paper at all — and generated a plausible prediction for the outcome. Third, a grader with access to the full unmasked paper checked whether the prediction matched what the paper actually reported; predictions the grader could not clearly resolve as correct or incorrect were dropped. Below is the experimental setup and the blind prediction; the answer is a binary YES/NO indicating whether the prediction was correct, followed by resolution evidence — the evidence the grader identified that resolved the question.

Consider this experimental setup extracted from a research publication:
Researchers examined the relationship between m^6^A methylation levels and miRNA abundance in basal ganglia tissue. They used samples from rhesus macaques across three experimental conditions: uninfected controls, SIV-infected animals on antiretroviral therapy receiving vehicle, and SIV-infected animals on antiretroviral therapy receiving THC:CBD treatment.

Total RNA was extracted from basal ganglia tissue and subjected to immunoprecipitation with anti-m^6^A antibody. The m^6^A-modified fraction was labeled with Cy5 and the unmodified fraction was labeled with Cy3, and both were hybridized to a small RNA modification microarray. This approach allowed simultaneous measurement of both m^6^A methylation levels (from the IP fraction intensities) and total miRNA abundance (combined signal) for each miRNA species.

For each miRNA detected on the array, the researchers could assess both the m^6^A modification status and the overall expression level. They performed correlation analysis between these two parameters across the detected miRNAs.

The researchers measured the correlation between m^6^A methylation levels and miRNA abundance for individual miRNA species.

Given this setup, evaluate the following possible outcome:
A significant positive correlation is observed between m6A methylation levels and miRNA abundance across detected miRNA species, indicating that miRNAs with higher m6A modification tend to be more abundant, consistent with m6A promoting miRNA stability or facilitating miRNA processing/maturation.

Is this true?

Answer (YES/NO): YES